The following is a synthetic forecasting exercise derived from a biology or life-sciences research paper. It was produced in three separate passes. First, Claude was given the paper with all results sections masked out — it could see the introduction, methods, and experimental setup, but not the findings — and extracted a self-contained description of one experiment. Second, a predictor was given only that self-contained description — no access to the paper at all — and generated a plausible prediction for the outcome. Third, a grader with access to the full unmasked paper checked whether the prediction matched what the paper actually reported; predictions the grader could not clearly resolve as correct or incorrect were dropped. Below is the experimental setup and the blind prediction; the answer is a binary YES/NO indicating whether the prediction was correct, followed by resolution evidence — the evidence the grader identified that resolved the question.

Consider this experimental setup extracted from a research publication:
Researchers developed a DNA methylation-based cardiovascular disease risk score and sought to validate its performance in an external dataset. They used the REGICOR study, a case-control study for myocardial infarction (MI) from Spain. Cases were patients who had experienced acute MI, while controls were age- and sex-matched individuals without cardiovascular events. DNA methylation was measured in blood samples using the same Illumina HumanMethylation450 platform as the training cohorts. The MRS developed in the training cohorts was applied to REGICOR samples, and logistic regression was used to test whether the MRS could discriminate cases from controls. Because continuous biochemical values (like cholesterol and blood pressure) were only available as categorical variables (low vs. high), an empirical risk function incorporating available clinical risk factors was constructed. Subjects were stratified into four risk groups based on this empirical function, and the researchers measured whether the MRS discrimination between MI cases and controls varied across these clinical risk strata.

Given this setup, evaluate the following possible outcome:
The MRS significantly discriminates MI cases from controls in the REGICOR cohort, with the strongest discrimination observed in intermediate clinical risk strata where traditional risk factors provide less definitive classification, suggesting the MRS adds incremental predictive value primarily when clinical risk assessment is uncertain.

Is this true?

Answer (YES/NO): NO